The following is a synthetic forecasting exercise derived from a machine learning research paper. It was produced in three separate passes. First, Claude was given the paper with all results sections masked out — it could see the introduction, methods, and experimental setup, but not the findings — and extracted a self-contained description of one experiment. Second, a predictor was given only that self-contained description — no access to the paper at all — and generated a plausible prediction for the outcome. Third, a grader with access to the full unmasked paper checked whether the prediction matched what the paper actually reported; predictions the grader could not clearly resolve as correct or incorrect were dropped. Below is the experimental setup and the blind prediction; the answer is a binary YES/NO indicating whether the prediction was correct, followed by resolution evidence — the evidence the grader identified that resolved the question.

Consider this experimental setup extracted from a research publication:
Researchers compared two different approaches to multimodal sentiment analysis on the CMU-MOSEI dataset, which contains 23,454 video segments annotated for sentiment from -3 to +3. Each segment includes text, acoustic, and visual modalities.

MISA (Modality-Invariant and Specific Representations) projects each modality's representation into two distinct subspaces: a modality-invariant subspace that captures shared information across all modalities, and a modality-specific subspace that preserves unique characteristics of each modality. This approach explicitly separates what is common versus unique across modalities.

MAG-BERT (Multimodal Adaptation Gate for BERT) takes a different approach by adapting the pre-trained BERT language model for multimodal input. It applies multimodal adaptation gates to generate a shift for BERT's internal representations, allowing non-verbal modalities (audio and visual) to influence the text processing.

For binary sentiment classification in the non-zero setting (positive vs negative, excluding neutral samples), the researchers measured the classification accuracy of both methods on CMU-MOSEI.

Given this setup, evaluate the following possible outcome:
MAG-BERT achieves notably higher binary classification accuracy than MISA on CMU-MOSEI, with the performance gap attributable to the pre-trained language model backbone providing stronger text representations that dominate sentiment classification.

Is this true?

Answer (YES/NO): NO